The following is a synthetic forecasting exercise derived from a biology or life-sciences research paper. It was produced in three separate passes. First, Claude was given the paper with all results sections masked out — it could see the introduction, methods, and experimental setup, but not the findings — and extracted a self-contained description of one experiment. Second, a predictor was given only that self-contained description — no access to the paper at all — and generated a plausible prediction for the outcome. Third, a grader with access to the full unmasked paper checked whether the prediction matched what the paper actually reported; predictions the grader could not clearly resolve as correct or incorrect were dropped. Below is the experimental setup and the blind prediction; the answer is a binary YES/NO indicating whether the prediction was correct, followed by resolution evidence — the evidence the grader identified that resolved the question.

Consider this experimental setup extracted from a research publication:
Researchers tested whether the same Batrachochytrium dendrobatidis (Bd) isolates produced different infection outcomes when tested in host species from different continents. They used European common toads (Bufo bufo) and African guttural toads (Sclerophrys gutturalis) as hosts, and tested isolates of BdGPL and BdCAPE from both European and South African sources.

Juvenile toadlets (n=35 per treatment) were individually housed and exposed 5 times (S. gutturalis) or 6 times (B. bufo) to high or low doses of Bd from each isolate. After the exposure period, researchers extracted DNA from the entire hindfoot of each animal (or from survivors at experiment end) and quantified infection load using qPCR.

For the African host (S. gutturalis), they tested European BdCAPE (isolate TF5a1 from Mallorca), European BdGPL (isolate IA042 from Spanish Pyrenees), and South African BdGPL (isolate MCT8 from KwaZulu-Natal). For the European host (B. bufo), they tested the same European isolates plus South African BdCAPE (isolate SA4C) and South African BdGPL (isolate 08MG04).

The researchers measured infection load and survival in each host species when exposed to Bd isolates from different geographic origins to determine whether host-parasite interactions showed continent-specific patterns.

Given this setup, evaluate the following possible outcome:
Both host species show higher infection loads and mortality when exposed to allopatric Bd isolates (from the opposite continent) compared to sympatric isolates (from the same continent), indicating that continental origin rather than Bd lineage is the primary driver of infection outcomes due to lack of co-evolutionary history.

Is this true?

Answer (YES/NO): NO